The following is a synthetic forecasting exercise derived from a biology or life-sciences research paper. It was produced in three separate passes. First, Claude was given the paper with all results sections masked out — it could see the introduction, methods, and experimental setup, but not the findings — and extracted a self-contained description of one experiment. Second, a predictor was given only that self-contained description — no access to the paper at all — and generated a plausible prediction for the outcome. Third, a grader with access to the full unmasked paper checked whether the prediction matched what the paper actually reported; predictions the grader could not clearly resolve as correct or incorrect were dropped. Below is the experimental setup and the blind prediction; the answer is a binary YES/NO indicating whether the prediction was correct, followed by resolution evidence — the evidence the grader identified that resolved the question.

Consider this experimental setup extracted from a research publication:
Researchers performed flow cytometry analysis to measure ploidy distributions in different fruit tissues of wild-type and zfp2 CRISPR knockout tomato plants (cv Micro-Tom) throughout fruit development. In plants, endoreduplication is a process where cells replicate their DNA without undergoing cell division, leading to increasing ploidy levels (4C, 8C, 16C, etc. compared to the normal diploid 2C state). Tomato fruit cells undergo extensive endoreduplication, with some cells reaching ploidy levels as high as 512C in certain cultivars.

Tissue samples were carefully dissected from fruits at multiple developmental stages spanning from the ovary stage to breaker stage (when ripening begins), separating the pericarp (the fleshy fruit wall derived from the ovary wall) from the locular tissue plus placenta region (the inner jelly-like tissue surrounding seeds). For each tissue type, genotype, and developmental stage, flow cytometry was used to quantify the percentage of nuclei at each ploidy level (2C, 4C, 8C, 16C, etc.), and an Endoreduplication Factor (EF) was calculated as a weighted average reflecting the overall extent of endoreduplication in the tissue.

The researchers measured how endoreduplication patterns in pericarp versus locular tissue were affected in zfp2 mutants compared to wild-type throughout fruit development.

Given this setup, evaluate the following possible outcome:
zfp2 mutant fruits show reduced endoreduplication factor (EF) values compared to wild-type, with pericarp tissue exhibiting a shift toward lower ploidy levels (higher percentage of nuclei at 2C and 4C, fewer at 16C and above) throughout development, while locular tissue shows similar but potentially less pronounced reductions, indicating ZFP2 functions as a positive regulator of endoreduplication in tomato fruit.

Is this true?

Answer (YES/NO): NO